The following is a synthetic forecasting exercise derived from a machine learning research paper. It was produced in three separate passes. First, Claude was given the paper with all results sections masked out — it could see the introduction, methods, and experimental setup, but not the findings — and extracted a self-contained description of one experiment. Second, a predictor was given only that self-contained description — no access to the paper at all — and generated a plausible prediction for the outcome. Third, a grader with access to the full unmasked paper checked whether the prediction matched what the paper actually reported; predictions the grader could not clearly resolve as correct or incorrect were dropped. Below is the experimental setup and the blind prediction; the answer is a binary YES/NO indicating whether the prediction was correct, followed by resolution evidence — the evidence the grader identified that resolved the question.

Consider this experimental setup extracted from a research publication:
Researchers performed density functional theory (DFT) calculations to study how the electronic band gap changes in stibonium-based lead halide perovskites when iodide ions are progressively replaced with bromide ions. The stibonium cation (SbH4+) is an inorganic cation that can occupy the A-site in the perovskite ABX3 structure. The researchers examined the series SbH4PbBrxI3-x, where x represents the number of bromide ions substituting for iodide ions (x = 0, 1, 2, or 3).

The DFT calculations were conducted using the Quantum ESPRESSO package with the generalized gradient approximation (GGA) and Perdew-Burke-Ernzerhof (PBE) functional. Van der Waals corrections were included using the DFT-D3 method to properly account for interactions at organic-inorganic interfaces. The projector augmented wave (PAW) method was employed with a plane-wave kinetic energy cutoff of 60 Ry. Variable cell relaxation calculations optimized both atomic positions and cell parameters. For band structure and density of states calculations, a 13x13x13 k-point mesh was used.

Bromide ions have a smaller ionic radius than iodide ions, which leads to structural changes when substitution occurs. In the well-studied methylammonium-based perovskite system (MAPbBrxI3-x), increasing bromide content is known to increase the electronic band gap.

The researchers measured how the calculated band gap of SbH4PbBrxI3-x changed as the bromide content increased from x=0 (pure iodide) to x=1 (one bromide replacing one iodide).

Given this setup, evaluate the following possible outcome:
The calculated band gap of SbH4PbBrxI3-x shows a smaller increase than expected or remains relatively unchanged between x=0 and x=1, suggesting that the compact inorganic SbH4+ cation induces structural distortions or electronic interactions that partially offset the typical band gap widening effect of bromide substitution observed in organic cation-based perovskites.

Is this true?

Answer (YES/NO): NO